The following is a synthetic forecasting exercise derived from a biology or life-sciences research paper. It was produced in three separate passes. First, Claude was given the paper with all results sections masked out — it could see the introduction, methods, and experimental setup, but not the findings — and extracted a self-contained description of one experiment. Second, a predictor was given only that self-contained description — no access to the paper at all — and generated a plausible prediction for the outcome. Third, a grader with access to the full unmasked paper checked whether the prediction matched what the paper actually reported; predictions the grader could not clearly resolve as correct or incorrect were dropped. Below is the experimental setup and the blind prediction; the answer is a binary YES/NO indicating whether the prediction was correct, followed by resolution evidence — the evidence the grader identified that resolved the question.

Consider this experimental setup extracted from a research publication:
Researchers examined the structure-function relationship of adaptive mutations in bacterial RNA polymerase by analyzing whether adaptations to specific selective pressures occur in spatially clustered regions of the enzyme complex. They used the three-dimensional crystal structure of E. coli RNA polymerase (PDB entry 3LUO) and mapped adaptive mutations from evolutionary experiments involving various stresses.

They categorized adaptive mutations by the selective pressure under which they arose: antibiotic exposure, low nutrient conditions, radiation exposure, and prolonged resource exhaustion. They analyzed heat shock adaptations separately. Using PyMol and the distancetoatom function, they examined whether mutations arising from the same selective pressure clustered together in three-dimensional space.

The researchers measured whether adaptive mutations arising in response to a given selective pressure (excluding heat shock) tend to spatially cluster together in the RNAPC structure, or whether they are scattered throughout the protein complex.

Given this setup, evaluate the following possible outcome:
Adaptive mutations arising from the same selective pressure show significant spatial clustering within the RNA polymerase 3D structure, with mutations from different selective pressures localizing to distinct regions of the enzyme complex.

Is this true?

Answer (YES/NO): YES